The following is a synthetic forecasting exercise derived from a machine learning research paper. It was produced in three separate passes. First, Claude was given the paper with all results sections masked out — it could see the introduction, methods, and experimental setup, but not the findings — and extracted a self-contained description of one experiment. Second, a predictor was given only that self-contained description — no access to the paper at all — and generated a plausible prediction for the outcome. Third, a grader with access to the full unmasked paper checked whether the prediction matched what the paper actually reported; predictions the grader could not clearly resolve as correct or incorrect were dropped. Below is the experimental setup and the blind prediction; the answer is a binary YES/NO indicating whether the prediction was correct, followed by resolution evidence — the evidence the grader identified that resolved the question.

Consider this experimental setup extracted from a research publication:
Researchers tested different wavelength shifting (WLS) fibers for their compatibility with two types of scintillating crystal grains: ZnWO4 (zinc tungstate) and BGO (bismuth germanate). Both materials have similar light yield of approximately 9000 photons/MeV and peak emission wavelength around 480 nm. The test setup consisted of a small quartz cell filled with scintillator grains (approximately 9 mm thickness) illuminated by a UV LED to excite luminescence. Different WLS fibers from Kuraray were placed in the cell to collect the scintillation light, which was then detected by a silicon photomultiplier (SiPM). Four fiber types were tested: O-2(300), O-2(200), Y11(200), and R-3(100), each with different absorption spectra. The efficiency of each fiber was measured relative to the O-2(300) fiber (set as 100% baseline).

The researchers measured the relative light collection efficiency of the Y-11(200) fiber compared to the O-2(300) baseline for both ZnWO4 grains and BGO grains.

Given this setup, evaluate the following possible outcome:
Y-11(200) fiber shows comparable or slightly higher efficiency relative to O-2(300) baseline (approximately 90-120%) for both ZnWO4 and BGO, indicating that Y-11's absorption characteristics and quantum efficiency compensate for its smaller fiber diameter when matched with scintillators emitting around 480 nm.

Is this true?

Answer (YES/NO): NO